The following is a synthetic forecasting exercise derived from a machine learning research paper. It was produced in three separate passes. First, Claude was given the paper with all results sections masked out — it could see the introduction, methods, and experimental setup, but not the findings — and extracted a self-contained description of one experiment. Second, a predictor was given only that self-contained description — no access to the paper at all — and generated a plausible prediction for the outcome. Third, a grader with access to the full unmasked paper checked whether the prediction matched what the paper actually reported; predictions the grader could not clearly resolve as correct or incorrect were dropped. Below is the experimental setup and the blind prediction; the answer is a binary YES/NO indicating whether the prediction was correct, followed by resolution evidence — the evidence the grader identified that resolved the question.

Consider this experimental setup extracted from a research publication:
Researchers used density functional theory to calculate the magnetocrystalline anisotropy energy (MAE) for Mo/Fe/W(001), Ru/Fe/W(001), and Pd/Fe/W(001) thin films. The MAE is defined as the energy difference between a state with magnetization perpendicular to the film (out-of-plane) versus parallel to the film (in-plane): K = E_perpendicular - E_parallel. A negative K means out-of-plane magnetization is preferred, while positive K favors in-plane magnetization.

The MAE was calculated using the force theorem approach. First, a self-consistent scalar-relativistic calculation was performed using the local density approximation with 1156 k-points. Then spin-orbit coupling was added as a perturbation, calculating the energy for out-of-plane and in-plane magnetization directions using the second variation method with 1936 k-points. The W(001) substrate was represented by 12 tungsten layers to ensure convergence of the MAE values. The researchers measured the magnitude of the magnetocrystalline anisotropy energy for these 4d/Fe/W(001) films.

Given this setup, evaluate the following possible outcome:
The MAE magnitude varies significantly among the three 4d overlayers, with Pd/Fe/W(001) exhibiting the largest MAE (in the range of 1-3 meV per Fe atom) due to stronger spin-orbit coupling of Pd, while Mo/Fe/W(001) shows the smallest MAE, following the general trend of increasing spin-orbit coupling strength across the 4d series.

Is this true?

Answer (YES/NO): YES